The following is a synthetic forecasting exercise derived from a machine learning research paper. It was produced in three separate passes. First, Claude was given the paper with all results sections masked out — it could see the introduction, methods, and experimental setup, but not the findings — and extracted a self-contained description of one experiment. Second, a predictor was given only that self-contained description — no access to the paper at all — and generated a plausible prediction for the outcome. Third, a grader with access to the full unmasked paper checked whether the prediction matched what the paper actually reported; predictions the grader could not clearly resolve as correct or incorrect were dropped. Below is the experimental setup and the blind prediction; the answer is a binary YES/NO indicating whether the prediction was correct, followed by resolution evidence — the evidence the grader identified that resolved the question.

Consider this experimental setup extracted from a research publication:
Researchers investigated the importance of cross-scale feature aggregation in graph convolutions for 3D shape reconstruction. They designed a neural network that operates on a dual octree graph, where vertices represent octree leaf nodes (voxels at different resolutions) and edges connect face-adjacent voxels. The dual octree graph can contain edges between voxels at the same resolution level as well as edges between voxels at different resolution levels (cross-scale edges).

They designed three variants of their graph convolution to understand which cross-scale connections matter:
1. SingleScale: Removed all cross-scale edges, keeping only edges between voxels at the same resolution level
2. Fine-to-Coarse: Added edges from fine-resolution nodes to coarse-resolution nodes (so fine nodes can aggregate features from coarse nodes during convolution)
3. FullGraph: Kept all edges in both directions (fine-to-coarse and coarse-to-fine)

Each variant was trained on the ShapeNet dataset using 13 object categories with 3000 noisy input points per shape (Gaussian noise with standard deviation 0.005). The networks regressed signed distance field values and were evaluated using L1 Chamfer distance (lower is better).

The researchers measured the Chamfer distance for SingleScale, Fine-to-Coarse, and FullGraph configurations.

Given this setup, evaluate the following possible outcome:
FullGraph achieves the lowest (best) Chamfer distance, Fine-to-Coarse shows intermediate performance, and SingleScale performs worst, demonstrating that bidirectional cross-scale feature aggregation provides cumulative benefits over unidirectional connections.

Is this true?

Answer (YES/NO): YES